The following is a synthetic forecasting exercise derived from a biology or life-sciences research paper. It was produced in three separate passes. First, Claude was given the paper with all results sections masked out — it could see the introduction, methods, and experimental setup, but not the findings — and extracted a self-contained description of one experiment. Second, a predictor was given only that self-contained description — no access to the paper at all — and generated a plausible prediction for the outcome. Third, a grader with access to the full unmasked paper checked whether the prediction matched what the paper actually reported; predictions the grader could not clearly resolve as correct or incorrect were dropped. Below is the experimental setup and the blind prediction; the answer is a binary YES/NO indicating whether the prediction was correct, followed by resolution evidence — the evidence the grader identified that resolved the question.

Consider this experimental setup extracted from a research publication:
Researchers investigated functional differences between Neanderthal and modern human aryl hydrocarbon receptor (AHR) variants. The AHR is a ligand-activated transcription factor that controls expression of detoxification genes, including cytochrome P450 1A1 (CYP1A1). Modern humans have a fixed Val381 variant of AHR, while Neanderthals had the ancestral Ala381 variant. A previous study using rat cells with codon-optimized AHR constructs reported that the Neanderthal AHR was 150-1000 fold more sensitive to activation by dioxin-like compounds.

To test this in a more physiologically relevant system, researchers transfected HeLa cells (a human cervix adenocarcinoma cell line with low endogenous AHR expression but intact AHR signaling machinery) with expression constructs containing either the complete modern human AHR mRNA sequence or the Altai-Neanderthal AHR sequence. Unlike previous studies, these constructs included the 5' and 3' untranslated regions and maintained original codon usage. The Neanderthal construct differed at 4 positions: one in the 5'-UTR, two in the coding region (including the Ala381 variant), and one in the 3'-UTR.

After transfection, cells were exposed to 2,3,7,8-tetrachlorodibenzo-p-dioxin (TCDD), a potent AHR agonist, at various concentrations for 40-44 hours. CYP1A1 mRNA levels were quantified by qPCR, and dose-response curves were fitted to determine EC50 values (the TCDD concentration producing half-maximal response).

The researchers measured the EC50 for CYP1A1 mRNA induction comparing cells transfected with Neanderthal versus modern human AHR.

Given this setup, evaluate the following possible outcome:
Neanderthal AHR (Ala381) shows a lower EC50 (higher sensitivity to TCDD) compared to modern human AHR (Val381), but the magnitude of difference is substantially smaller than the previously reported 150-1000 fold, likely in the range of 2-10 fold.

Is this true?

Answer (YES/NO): NO